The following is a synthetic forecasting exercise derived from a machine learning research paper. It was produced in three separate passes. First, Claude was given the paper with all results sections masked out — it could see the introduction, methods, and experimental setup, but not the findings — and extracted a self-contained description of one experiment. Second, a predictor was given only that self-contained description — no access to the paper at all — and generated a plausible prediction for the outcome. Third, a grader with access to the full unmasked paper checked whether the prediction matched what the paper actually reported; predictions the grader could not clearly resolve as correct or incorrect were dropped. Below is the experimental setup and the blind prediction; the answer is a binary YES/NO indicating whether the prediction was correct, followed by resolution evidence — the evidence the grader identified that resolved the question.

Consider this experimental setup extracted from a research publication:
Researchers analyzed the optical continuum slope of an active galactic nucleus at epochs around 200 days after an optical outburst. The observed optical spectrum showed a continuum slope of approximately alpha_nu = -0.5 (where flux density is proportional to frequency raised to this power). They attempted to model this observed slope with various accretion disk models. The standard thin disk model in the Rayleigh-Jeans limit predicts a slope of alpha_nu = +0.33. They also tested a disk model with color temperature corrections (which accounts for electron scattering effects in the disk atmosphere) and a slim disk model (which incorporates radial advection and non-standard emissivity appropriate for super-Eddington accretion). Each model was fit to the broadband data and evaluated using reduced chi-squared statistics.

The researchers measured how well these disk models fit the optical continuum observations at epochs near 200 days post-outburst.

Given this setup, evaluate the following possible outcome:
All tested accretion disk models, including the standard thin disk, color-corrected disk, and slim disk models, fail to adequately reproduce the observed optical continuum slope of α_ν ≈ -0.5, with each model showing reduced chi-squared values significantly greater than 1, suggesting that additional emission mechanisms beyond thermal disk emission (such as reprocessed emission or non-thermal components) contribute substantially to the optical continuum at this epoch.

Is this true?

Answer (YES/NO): YES